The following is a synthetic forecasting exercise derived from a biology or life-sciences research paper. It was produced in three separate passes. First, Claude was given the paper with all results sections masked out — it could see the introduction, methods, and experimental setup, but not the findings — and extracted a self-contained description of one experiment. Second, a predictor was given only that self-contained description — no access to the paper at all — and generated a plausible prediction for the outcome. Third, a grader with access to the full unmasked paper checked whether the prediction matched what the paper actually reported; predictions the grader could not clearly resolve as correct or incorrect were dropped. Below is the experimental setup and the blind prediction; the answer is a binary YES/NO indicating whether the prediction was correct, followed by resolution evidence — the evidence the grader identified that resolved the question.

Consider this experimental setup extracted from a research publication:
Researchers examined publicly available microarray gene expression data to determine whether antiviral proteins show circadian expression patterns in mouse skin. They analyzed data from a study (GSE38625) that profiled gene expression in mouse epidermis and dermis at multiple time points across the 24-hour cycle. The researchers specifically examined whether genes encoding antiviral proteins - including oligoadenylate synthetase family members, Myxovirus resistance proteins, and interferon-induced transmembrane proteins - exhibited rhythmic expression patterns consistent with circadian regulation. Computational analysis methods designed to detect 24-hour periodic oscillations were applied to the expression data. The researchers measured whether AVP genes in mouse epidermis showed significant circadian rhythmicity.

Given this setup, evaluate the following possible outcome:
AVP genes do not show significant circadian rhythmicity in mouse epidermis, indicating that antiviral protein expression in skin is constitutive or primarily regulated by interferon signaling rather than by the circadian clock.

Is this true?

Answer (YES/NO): NO